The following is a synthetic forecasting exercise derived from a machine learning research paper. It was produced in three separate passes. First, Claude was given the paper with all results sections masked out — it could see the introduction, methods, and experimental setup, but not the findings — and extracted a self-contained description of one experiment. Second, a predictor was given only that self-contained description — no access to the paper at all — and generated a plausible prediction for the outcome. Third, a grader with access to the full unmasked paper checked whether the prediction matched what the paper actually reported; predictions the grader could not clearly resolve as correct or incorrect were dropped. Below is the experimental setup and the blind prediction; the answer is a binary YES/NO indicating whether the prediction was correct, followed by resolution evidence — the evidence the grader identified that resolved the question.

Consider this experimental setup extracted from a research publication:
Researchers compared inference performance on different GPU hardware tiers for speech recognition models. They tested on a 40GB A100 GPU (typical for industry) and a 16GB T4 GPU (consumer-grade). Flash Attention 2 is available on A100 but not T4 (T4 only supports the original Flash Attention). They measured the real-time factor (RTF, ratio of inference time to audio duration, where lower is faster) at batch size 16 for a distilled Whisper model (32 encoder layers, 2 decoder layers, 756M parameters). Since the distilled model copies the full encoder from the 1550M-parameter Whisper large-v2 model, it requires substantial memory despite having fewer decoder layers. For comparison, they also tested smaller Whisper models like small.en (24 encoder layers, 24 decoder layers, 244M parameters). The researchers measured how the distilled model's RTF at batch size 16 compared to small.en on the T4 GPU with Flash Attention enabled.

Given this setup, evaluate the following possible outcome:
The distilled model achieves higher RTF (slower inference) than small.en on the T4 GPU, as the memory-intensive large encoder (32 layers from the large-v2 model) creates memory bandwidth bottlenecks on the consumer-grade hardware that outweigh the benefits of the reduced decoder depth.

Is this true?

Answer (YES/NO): YES